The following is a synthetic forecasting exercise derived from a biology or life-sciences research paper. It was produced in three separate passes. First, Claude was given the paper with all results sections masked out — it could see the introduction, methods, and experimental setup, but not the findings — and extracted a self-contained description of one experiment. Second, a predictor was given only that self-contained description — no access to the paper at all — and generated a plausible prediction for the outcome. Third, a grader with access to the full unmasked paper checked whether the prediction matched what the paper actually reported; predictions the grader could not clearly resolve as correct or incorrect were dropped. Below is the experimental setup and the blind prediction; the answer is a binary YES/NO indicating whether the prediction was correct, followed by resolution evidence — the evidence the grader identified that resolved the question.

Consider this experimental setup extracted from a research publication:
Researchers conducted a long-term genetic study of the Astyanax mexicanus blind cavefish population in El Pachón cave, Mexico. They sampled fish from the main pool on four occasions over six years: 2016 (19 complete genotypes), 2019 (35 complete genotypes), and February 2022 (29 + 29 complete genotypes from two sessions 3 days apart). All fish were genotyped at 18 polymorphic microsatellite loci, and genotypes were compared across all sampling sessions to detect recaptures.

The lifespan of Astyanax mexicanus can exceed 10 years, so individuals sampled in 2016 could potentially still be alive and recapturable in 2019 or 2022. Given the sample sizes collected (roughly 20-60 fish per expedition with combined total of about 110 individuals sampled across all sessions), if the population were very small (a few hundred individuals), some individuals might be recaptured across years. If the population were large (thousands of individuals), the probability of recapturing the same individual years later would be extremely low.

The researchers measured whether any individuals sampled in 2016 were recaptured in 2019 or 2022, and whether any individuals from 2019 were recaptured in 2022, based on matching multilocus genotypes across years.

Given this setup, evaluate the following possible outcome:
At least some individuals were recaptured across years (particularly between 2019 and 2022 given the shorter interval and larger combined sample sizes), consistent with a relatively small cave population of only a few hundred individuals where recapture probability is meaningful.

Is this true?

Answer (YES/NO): YES